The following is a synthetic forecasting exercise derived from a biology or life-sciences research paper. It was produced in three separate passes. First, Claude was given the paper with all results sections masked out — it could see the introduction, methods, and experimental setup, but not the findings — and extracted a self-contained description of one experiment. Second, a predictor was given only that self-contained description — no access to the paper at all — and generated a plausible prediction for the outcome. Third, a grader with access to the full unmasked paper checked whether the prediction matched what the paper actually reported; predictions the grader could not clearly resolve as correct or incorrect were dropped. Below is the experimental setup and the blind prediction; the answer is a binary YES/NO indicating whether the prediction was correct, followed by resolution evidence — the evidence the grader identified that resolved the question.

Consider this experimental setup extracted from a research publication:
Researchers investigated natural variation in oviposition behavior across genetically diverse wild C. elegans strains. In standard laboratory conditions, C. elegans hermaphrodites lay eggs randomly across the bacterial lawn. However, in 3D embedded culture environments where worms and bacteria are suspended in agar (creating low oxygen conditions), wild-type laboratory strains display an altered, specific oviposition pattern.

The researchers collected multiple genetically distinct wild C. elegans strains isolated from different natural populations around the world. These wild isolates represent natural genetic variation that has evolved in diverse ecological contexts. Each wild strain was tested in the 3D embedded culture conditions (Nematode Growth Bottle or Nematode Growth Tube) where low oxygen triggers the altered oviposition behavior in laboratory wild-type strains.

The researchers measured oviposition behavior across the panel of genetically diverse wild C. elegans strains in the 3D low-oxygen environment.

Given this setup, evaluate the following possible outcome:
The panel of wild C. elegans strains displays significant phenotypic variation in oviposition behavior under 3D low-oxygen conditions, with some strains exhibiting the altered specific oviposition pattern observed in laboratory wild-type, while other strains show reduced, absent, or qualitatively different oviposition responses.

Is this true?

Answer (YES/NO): YES